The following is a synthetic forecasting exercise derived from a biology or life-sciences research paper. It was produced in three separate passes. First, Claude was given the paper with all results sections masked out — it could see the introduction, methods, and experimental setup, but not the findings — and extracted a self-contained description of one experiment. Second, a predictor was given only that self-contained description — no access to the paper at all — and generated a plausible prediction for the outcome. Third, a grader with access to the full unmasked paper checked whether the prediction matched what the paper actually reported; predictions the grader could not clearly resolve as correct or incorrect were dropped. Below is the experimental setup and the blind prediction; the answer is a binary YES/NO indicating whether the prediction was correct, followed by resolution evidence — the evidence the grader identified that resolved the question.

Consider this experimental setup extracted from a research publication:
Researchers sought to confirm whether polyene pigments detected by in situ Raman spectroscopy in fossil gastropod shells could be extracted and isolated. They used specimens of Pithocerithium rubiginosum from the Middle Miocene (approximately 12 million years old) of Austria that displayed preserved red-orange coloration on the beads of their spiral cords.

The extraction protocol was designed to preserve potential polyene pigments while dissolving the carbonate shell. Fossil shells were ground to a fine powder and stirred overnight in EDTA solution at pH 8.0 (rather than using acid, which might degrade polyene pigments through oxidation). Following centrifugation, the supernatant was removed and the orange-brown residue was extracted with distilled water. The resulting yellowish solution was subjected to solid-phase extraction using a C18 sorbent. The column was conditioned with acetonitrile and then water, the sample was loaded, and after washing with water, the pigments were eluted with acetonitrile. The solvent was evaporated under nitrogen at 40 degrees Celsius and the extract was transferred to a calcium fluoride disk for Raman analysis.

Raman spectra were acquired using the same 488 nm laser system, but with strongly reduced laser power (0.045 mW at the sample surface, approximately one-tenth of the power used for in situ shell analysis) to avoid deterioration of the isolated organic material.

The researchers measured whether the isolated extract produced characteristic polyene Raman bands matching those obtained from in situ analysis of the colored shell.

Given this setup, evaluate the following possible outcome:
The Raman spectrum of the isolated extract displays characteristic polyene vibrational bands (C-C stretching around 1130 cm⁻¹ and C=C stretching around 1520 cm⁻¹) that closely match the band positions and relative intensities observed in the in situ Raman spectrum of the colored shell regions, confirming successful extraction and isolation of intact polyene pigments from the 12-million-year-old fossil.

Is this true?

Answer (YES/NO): YES